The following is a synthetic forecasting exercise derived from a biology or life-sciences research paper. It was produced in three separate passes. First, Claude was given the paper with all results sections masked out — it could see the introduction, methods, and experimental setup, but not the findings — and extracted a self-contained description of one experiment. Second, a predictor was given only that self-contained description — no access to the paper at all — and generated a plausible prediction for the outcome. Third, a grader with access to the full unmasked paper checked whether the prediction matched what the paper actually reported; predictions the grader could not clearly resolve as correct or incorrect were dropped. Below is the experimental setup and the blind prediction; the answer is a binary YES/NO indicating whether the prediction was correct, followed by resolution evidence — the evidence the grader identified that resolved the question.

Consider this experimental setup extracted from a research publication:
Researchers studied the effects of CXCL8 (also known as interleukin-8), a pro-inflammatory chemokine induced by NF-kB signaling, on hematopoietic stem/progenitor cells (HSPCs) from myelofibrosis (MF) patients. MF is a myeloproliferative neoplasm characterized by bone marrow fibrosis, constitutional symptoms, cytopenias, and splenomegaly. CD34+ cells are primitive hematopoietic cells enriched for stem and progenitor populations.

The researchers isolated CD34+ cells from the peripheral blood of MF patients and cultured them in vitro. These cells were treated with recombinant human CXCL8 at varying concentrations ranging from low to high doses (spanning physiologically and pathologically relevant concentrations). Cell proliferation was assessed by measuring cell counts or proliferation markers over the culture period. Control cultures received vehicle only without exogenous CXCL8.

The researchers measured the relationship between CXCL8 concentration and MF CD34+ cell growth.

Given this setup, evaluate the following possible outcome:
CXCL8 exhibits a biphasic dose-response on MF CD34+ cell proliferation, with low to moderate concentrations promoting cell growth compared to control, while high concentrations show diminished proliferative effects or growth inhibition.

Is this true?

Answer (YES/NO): NO